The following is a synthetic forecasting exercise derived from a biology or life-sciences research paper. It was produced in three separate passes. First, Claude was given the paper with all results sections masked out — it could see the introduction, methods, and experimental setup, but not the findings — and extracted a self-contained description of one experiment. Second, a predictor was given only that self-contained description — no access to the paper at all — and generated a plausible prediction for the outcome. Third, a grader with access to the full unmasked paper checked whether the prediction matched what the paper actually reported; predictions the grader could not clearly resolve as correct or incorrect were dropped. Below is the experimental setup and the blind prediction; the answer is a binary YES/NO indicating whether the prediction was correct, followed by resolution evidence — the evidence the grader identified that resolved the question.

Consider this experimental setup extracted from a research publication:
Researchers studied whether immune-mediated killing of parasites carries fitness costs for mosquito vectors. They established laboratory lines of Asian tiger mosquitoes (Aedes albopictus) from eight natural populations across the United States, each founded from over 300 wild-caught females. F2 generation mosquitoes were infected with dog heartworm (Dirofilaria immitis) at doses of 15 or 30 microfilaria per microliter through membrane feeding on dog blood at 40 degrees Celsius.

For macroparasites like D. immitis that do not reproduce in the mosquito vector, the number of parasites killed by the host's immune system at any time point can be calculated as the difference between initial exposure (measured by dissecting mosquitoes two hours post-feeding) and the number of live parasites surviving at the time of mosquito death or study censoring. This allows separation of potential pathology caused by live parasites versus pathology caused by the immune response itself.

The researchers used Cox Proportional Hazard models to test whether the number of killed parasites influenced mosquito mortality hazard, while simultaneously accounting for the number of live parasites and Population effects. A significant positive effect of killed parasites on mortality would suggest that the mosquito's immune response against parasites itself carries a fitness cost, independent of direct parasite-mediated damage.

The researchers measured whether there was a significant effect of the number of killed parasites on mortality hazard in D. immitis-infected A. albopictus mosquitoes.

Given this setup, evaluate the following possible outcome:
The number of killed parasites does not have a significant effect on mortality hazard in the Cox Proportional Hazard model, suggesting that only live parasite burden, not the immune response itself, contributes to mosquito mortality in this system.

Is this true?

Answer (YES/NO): NO